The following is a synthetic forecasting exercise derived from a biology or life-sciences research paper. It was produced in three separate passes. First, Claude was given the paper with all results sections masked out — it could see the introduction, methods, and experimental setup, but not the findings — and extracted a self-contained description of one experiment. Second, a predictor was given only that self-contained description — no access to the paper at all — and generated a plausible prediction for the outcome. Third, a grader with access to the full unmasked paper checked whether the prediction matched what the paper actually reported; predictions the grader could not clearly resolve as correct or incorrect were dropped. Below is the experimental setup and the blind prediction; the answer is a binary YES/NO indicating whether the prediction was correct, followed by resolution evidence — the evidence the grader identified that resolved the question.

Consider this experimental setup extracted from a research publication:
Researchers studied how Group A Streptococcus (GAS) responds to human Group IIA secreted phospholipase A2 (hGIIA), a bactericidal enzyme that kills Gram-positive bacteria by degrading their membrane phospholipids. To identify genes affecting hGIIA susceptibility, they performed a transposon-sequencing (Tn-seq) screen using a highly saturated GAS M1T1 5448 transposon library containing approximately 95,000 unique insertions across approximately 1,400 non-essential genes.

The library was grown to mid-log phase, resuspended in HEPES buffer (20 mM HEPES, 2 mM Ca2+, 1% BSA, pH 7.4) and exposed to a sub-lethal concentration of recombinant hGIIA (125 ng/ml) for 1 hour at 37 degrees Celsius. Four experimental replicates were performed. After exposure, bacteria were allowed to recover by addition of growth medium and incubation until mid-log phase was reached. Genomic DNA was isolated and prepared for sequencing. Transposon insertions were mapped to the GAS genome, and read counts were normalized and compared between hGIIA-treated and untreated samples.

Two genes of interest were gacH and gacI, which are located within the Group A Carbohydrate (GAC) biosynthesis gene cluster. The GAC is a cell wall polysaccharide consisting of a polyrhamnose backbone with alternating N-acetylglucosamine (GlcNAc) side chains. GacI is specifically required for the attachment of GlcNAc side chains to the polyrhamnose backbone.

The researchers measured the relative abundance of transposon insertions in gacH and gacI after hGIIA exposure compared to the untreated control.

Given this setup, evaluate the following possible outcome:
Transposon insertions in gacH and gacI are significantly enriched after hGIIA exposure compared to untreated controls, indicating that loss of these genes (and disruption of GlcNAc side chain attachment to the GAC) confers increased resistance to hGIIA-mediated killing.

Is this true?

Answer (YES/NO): YES